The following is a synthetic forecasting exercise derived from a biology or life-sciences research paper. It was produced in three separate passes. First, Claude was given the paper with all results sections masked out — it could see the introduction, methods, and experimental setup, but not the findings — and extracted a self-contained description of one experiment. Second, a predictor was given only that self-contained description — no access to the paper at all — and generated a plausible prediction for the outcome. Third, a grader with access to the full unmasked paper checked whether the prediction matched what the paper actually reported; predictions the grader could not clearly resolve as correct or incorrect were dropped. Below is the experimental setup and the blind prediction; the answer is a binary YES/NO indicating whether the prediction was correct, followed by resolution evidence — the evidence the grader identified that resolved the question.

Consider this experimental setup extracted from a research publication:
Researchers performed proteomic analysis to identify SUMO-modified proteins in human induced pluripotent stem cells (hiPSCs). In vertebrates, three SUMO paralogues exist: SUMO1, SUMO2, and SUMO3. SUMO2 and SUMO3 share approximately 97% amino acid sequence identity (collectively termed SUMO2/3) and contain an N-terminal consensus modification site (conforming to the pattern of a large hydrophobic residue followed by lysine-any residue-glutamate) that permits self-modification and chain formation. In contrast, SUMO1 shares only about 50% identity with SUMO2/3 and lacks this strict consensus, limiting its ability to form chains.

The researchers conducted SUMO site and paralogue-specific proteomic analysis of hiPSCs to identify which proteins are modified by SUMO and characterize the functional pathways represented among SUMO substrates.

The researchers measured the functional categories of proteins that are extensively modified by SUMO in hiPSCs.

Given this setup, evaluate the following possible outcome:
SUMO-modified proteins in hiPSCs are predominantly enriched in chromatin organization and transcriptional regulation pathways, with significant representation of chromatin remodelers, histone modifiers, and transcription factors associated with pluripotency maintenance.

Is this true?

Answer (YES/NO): YES